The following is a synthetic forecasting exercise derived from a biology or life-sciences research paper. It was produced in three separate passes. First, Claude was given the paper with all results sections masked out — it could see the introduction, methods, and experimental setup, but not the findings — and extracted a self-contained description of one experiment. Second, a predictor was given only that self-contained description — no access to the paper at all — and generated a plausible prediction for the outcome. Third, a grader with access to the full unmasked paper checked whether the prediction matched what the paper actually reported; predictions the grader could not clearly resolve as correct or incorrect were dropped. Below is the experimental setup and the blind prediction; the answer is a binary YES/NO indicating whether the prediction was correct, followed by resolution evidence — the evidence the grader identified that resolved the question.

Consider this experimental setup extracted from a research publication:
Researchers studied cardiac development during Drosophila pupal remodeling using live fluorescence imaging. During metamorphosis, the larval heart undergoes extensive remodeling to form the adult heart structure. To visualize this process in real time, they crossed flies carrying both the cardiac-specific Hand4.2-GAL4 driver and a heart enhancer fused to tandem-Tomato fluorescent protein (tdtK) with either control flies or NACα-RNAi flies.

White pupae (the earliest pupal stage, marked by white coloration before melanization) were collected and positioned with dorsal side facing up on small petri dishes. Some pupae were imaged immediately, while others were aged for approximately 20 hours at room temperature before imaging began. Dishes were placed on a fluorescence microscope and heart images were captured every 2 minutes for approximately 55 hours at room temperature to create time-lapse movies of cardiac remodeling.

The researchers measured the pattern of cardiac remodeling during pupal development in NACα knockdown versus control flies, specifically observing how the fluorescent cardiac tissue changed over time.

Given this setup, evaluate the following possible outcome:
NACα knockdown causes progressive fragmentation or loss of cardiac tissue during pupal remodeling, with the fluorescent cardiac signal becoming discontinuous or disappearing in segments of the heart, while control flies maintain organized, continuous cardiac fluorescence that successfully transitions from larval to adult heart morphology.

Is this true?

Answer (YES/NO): YES